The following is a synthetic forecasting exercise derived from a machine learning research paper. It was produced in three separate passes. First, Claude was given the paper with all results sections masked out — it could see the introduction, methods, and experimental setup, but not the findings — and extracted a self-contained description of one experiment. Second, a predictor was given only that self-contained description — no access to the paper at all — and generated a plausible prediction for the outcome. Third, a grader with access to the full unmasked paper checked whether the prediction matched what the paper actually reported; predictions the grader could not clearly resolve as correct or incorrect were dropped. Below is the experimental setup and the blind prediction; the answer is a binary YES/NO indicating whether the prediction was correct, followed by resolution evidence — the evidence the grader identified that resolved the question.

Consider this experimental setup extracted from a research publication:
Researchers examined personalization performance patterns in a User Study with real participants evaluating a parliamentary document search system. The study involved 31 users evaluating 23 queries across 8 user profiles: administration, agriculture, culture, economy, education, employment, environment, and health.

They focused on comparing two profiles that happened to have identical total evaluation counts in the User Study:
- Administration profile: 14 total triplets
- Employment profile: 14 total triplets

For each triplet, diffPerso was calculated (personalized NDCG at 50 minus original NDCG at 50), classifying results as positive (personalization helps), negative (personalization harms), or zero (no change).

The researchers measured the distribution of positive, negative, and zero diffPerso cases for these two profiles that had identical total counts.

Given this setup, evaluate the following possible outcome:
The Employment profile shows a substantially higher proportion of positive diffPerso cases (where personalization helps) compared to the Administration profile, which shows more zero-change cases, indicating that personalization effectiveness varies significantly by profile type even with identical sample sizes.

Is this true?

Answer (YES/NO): NO